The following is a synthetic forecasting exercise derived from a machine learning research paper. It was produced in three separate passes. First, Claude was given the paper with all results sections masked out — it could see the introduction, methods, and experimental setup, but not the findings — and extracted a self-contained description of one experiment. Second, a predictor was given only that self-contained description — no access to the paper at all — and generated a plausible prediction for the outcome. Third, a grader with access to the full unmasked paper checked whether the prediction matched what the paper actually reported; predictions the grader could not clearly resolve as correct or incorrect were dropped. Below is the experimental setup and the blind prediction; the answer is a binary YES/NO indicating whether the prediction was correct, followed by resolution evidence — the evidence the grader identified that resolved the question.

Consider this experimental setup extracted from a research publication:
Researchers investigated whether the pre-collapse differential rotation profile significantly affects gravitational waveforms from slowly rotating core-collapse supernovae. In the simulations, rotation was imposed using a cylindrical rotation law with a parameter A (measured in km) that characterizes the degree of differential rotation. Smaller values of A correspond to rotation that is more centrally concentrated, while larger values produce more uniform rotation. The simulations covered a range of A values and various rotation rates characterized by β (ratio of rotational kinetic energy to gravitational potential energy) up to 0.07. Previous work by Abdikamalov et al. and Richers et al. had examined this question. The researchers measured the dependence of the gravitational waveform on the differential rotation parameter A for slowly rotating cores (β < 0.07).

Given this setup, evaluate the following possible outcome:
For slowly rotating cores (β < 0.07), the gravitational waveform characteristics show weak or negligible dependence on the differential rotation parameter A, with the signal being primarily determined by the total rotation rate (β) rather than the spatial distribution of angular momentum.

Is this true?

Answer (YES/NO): YES